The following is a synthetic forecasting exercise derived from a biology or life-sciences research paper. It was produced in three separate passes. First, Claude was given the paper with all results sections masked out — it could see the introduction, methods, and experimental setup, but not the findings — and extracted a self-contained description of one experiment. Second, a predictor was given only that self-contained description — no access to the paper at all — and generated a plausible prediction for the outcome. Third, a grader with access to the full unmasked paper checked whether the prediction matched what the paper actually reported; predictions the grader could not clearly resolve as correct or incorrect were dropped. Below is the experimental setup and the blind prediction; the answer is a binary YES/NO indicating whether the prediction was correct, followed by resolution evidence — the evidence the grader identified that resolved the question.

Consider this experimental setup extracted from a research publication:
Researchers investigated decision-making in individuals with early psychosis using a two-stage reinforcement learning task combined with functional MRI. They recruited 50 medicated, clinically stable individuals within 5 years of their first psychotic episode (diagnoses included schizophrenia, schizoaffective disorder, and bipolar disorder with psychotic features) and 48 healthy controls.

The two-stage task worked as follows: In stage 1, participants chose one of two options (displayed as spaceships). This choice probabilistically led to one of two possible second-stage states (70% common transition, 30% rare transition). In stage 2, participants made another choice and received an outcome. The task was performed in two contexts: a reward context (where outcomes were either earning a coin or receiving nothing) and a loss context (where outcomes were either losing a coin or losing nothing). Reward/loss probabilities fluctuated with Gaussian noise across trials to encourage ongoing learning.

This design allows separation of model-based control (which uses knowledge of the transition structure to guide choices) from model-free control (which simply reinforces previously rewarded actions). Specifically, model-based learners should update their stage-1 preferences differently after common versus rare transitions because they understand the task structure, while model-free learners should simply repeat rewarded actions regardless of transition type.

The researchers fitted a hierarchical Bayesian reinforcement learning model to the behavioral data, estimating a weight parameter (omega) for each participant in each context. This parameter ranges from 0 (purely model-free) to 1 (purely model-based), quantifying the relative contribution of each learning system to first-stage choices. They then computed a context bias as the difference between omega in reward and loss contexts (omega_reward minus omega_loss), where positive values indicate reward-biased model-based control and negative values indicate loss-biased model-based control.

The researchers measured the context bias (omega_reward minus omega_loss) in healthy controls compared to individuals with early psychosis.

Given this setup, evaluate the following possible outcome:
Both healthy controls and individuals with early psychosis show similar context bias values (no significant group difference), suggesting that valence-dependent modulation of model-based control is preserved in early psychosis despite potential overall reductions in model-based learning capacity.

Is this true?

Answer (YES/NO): NO